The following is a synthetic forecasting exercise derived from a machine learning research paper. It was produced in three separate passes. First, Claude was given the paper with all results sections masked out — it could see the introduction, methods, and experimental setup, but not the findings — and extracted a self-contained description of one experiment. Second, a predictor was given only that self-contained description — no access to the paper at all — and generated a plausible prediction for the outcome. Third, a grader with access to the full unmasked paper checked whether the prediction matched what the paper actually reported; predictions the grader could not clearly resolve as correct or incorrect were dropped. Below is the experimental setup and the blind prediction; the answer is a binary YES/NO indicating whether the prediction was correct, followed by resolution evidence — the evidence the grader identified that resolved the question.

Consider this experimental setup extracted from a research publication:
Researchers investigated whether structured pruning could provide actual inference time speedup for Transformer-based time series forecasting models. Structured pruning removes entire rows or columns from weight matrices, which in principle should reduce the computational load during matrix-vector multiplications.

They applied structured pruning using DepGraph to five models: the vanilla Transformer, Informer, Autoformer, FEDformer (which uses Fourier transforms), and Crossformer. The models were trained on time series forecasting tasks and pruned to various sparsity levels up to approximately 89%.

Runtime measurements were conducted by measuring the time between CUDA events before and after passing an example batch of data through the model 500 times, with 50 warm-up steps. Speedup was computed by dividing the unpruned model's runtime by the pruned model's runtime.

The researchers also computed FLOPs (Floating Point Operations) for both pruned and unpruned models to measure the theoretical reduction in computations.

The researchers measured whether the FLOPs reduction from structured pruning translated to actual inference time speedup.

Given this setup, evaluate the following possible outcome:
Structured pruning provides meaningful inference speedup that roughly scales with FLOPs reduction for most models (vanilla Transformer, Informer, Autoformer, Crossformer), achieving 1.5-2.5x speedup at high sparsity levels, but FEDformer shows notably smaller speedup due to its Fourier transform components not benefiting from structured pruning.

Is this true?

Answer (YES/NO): NO